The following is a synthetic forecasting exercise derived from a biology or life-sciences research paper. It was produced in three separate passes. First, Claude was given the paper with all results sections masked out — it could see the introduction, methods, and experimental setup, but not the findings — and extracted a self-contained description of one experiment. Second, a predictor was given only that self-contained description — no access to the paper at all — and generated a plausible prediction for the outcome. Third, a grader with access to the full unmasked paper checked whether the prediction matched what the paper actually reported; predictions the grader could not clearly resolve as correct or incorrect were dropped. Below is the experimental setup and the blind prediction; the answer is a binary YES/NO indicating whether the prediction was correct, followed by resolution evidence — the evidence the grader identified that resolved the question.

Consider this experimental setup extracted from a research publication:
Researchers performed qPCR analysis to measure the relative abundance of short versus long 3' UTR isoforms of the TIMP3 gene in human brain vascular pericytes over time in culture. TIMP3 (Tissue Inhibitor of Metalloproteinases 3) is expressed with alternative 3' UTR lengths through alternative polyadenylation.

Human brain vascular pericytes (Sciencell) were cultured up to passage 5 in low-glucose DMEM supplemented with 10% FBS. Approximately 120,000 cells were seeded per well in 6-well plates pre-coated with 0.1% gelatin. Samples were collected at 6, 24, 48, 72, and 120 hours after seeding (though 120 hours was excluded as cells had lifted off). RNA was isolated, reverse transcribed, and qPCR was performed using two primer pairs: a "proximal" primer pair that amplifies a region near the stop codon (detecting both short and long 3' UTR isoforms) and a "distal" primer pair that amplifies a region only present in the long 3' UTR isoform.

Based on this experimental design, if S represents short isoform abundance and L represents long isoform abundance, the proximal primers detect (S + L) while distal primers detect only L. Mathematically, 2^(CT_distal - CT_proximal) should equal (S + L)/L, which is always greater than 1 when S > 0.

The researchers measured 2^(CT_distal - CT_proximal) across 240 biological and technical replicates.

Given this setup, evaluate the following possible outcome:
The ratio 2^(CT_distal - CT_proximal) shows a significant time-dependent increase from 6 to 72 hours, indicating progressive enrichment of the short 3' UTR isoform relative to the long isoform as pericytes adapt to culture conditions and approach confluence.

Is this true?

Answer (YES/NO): NO